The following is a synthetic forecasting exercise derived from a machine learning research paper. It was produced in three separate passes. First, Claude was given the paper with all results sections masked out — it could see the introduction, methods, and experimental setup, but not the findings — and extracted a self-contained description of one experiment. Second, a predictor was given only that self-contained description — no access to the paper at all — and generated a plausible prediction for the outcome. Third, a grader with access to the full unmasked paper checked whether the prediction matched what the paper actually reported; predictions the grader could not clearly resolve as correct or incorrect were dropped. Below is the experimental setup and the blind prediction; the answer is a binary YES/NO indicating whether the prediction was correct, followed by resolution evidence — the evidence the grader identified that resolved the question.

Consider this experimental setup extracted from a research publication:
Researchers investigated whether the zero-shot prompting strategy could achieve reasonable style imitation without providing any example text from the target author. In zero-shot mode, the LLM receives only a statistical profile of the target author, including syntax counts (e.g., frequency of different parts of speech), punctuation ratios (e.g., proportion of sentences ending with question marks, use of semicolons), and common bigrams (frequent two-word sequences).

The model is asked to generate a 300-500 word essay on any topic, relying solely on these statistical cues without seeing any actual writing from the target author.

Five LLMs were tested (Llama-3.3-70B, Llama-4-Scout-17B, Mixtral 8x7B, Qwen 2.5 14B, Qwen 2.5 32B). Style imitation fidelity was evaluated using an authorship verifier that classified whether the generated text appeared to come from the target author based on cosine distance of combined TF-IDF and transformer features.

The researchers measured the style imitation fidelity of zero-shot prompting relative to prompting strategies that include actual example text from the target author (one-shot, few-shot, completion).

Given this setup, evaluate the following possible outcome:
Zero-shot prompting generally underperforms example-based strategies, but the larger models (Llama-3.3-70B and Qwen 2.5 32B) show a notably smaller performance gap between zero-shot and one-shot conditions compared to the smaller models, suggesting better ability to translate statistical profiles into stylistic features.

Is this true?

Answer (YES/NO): NO